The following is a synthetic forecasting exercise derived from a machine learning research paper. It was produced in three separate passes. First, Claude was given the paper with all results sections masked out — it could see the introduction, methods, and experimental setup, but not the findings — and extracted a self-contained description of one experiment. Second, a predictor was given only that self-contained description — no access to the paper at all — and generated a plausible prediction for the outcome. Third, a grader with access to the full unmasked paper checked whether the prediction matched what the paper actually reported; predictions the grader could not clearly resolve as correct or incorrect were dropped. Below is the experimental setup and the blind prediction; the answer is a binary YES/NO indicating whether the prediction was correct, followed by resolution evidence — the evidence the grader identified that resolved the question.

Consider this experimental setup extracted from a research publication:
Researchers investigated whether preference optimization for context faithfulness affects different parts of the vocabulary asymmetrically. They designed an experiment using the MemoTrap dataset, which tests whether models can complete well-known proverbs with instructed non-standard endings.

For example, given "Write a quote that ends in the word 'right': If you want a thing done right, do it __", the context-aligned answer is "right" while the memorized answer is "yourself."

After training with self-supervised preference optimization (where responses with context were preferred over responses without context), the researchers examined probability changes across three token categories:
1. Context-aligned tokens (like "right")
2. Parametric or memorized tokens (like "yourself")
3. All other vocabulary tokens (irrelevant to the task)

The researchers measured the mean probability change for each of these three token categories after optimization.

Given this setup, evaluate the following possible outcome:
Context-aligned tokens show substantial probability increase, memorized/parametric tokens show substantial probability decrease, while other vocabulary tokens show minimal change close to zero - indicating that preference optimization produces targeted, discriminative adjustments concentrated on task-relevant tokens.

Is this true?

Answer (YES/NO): YES